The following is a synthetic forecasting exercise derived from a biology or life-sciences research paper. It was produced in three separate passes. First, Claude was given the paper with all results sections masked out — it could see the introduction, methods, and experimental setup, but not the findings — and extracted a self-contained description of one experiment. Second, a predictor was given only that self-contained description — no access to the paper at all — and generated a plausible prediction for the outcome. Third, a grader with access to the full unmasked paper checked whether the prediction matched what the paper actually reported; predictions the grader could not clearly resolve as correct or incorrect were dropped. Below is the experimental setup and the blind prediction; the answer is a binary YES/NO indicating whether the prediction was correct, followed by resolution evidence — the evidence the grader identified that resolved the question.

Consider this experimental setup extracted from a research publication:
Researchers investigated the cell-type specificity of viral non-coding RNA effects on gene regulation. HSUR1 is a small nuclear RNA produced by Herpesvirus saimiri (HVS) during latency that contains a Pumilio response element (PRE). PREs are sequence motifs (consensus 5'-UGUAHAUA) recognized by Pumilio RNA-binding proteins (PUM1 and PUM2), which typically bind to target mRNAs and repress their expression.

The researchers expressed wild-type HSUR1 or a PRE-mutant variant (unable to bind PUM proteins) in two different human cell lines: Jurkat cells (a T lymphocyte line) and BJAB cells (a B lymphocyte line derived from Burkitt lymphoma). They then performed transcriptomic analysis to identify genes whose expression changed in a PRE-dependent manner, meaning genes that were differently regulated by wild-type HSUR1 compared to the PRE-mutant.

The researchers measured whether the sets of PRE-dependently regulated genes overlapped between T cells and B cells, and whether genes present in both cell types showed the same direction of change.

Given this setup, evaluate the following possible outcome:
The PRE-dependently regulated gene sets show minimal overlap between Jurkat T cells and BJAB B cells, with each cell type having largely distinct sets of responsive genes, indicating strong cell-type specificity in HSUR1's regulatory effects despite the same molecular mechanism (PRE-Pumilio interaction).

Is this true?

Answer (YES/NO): YES